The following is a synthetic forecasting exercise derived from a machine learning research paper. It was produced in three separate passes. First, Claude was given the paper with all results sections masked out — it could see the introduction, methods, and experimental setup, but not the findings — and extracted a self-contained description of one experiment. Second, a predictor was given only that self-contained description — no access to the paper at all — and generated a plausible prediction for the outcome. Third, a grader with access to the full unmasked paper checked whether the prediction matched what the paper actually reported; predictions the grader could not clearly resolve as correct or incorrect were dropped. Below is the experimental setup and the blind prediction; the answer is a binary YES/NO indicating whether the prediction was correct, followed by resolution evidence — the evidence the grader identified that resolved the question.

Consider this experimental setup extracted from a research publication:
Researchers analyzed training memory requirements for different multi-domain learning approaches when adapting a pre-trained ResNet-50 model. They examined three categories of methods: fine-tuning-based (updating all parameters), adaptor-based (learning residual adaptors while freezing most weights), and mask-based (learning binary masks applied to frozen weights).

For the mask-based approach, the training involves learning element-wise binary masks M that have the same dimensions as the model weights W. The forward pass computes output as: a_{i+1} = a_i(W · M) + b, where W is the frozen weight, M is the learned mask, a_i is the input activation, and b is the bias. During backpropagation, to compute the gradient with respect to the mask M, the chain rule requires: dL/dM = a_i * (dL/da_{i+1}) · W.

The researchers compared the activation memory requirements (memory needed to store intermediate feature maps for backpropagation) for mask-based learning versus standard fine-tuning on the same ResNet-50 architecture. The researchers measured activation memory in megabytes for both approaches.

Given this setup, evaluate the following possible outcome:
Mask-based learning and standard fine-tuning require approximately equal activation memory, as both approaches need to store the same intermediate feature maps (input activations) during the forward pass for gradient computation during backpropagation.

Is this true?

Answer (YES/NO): YES